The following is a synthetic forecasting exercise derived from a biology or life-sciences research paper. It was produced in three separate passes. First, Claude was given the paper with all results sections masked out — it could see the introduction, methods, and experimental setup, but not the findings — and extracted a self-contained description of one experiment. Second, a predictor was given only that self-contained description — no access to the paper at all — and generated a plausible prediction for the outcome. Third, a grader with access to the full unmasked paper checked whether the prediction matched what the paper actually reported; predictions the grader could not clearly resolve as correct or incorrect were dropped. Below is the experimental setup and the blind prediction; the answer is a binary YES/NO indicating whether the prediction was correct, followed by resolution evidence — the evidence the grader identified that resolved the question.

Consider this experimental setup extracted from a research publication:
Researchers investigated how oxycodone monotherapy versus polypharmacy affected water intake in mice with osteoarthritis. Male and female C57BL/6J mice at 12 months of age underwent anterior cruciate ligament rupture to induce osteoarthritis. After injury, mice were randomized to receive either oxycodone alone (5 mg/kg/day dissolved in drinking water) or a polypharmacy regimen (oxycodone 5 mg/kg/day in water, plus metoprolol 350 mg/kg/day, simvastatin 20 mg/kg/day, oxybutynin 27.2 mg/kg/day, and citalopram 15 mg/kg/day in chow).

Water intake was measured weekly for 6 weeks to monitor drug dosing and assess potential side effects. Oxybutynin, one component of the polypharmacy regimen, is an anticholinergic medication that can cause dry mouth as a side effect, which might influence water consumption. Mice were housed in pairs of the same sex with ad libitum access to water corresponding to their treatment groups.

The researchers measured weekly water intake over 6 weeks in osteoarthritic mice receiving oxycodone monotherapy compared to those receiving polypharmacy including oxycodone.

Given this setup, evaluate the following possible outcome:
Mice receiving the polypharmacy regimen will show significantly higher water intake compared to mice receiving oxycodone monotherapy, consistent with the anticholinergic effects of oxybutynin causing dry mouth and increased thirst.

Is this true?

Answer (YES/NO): NO